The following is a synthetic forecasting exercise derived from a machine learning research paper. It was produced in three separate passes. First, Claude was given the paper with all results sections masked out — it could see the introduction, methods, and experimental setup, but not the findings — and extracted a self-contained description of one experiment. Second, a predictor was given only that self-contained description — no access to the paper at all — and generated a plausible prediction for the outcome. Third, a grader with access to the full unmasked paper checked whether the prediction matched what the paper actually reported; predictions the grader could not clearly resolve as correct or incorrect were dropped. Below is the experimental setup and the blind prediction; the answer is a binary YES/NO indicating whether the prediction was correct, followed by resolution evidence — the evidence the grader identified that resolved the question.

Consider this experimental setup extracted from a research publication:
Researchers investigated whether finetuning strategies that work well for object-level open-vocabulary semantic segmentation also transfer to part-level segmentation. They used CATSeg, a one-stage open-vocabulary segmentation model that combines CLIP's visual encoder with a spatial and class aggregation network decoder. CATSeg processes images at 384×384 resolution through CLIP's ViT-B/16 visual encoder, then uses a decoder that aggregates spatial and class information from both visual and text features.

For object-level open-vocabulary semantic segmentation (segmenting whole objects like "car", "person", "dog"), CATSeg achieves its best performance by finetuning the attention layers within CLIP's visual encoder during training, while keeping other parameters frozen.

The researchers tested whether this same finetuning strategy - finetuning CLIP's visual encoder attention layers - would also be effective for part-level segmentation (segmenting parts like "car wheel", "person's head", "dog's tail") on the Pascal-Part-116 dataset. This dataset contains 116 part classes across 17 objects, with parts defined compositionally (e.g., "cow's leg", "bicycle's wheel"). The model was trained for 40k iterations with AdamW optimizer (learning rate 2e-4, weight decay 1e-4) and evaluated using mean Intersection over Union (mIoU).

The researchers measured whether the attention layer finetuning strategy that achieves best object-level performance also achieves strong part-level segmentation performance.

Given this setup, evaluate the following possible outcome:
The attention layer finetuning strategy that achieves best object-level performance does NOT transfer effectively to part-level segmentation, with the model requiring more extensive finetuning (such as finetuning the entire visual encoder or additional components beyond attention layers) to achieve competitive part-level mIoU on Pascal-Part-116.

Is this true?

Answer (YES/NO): YES